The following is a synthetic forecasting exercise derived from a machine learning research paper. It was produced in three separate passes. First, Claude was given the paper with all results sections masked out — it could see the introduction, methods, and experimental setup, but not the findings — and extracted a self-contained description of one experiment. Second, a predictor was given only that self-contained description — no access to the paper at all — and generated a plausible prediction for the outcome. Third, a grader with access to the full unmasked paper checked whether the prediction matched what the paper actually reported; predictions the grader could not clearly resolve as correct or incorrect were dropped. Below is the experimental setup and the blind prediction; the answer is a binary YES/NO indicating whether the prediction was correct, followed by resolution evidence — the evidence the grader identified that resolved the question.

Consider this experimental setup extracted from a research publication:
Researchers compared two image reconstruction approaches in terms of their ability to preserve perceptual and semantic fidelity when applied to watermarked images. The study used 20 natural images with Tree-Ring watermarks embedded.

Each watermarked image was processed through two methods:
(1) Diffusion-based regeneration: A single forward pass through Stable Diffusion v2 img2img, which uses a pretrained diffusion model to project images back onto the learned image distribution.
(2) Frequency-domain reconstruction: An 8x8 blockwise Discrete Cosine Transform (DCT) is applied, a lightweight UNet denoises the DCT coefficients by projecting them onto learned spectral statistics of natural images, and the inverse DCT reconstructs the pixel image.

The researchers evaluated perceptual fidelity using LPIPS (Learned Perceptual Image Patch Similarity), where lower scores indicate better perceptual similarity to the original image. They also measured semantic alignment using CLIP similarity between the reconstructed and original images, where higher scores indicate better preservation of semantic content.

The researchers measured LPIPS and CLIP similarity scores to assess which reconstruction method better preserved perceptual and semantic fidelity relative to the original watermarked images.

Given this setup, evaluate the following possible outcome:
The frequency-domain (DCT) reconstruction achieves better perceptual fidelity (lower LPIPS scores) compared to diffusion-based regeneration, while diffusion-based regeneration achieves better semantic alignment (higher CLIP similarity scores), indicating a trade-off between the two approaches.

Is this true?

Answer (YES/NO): NO